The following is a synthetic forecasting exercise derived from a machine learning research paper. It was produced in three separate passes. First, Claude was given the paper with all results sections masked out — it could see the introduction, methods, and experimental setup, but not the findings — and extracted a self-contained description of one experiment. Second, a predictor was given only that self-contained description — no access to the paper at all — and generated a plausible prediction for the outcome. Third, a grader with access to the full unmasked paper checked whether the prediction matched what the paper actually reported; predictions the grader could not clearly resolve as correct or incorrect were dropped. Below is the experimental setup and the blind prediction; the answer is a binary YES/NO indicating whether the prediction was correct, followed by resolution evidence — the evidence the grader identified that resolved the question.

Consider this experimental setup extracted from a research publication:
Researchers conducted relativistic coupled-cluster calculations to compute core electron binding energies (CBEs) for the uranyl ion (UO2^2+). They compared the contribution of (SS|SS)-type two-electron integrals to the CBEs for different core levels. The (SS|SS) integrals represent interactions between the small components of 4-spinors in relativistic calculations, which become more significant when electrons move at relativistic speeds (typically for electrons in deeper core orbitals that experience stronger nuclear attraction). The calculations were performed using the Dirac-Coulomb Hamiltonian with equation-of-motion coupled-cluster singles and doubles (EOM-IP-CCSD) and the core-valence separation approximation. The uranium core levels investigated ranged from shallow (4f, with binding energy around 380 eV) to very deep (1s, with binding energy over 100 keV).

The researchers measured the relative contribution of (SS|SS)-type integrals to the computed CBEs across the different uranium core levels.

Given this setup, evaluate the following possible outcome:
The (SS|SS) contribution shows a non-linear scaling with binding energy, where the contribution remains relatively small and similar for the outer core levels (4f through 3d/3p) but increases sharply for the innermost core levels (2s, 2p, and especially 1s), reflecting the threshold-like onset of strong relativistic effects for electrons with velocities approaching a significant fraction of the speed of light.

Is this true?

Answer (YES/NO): NO